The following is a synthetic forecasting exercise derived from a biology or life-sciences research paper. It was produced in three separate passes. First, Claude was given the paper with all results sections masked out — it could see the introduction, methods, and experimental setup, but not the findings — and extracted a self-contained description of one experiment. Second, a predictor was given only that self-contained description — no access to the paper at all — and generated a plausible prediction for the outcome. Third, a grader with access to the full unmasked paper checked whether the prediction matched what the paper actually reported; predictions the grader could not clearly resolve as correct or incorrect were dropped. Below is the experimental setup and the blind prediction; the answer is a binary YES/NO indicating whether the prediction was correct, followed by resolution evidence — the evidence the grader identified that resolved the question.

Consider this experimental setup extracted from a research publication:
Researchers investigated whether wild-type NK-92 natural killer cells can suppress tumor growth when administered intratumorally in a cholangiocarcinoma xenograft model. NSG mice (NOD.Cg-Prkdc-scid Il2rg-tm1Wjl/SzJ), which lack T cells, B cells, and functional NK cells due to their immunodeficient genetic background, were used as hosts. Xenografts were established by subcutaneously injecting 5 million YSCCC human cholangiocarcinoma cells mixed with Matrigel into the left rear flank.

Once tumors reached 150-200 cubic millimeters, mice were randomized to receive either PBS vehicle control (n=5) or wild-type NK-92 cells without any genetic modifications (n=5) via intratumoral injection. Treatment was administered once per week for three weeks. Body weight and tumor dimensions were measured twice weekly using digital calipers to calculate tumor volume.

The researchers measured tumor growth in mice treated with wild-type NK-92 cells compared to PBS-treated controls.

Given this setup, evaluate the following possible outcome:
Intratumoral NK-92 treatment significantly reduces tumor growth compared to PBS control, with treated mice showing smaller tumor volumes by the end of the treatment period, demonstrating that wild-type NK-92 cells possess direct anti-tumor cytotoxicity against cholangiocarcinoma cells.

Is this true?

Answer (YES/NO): NO